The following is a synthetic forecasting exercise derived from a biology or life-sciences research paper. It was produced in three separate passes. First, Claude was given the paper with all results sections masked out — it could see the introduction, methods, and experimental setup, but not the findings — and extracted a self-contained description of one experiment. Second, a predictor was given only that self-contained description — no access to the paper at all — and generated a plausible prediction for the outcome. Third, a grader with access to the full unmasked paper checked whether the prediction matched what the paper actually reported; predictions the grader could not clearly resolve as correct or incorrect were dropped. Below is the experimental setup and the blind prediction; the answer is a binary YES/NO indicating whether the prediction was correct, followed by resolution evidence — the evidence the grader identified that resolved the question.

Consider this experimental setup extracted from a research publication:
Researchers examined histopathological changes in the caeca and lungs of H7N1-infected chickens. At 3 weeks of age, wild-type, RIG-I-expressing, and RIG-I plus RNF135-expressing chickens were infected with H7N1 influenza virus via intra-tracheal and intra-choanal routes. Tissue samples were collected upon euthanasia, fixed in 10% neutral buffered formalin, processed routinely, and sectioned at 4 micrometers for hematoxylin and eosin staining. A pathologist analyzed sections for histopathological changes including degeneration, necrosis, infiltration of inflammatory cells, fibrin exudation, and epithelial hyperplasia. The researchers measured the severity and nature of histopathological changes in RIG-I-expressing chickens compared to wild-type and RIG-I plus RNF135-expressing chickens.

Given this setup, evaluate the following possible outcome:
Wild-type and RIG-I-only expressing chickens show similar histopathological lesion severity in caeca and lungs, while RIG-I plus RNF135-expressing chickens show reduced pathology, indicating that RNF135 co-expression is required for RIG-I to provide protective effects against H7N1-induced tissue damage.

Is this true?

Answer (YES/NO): NO